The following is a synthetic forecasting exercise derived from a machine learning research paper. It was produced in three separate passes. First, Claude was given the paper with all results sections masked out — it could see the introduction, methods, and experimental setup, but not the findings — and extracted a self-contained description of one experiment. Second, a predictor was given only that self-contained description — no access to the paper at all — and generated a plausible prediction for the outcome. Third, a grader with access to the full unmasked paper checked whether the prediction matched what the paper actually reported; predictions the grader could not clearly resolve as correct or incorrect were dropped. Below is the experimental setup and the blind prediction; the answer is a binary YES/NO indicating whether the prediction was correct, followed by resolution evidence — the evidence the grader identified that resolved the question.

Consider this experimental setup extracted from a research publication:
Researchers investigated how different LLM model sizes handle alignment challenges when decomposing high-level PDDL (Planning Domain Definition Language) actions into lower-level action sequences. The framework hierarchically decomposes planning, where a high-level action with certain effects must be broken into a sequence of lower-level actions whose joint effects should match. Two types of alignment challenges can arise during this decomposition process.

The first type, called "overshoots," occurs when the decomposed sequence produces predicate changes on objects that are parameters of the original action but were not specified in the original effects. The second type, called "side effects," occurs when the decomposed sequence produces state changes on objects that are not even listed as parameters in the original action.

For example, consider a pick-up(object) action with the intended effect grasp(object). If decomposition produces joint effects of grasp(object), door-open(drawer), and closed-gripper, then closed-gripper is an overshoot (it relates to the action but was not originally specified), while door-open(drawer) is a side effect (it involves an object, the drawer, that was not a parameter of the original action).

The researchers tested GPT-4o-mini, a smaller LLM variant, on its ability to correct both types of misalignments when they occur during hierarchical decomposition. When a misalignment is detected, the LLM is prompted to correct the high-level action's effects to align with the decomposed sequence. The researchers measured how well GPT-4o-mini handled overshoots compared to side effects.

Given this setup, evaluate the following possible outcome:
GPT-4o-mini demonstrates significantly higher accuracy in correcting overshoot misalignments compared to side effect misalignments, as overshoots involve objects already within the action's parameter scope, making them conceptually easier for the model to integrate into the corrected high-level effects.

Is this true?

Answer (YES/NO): YES